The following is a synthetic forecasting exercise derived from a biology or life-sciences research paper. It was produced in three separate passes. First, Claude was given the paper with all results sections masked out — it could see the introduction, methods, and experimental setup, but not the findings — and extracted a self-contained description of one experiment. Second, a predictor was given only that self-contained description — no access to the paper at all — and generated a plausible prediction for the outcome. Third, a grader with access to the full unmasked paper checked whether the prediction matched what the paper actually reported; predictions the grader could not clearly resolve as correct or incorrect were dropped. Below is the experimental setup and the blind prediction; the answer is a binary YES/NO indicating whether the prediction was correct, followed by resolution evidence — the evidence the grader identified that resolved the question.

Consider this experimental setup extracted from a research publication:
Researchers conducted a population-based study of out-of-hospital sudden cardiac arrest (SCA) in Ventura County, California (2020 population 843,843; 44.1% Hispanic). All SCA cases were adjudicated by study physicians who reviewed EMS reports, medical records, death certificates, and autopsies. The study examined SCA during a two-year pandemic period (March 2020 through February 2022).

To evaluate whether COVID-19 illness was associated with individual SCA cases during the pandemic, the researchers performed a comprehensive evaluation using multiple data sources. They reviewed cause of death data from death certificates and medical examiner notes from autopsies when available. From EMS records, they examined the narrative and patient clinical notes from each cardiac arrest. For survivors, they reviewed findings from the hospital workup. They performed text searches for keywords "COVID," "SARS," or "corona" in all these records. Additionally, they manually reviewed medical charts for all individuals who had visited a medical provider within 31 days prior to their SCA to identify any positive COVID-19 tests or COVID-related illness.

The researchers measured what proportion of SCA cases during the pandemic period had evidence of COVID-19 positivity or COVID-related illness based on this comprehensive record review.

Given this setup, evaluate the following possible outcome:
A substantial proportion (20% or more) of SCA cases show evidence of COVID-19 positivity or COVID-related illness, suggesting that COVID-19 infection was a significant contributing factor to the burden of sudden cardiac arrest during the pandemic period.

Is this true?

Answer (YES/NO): NO